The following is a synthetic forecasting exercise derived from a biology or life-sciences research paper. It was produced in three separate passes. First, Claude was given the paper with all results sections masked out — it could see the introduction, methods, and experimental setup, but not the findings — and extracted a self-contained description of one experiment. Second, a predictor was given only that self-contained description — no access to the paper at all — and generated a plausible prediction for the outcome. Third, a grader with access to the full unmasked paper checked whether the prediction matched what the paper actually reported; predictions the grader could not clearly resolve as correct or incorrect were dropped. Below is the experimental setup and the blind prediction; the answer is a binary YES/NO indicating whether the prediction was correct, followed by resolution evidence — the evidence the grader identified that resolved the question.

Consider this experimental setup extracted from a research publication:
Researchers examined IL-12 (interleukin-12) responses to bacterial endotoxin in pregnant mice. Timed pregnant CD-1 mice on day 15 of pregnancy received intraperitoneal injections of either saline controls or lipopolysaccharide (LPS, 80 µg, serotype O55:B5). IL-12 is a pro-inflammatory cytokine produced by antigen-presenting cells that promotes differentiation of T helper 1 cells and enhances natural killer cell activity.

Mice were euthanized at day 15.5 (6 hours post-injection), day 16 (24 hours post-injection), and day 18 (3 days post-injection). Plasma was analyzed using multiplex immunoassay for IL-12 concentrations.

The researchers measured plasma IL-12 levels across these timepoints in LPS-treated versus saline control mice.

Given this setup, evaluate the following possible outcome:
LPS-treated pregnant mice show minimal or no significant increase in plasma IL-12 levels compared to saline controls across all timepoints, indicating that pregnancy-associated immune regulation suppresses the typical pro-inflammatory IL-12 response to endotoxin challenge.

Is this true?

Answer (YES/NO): NO